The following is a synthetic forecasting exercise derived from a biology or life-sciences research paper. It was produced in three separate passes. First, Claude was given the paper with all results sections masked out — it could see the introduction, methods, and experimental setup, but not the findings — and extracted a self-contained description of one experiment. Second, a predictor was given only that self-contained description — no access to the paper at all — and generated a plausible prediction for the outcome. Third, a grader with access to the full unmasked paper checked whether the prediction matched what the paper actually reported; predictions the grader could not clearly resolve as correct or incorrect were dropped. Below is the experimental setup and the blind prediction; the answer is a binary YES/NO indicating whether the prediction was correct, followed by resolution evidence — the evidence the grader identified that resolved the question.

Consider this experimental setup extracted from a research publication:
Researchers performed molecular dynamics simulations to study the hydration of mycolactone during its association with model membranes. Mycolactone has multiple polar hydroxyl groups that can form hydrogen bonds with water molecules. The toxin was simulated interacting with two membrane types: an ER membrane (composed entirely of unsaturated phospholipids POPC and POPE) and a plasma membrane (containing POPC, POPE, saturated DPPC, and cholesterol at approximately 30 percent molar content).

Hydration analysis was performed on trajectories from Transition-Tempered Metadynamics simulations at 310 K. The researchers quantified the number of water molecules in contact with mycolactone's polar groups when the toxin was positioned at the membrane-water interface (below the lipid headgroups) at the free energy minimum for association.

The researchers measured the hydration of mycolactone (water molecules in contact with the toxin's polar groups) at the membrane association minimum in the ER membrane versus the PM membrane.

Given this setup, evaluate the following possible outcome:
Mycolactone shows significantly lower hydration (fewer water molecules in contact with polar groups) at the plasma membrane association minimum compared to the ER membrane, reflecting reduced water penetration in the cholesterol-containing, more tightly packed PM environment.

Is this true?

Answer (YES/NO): YES